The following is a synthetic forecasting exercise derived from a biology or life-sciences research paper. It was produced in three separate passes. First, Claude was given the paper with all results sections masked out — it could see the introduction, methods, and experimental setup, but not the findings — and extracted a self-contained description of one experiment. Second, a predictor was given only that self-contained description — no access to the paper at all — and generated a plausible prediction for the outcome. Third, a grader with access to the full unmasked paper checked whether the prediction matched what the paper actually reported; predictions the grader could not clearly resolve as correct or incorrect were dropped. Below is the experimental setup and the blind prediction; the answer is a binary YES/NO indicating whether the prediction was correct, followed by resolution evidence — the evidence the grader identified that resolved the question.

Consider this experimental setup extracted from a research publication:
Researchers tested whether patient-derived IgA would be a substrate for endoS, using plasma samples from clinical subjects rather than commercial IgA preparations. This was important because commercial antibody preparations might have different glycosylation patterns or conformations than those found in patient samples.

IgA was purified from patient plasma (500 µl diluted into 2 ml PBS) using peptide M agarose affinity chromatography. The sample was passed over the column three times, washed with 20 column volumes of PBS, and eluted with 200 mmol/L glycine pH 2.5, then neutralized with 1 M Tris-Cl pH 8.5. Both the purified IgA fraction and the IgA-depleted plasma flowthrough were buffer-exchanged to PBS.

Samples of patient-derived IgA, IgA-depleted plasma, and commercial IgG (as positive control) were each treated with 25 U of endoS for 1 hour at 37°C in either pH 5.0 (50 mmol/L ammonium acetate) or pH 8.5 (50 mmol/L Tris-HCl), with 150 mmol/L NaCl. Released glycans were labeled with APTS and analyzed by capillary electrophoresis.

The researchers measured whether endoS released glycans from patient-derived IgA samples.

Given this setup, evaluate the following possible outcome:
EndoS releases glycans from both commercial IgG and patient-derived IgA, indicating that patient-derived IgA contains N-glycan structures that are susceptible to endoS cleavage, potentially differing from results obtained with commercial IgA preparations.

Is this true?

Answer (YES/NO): NO